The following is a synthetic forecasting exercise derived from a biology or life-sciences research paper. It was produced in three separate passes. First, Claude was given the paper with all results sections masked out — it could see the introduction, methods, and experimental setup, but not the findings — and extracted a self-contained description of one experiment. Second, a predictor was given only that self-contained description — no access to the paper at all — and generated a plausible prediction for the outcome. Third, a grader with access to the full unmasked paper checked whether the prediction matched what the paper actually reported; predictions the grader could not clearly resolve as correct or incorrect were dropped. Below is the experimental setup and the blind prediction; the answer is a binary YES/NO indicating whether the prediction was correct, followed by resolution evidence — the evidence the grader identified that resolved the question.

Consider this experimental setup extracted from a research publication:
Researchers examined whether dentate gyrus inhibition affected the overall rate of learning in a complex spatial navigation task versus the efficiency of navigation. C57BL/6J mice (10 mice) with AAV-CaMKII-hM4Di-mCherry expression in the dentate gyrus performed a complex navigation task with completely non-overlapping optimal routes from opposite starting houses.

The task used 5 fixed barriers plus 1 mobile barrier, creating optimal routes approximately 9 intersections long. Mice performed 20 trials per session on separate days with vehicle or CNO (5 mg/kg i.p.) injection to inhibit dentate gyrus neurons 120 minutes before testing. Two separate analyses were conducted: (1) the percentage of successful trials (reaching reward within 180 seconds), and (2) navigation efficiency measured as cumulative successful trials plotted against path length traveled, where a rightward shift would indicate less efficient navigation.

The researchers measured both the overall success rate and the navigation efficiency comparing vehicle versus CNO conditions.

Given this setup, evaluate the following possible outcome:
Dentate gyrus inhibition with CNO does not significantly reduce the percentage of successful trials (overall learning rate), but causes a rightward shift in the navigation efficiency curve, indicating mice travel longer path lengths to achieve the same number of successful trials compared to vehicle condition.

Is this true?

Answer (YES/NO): YES